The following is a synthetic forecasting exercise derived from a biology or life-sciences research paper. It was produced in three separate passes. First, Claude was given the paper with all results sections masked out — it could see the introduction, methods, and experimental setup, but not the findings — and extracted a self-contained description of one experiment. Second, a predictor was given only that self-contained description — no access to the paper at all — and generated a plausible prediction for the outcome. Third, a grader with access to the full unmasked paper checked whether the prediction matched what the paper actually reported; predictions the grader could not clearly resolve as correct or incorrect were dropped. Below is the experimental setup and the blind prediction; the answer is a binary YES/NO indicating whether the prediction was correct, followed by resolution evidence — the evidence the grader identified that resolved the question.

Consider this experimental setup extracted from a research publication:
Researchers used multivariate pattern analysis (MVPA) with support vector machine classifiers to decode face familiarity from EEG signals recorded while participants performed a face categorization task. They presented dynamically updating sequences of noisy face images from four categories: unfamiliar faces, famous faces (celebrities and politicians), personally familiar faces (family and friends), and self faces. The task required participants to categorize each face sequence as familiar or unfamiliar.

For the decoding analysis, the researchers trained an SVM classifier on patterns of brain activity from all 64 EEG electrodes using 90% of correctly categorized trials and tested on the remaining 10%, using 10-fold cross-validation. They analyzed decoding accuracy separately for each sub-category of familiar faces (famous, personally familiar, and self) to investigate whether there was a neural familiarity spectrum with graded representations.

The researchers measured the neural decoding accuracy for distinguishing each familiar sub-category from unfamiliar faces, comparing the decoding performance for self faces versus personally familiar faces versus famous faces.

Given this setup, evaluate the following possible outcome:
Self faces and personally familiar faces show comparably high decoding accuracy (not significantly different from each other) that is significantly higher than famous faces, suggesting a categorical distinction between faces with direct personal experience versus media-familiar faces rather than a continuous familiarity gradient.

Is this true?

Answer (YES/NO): NO